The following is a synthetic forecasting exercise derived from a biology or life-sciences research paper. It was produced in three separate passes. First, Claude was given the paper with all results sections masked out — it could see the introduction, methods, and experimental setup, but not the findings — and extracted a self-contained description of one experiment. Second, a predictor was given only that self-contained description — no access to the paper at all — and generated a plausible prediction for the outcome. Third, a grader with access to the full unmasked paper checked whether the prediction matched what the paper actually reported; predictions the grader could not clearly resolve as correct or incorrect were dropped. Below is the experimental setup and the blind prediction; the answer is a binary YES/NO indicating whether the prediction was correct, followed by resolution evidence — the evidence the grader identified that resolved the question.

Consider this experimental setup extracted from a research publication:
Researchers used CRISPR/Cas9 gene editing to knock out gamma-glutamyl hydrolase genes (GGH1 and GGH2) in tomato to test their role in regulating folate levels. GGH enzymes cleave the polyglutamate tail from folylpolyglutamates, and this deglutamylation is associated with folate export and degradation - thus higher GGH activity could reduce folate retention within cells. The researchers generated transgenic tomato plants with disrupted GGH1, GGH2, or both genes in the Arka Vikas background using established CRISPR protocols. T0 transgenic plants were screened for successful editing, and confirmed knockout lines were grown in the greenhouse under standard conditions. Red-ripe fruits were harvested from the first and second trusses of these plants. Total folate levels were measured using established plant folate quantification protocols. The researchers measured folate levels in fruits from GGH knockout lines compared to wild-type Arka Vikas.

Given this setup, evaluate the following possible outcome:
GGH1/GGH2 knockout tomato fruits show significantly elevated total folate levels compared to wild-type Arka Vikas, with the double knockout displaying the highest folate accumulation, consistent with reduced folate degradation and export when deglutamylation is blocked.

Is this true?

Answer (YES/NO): NO